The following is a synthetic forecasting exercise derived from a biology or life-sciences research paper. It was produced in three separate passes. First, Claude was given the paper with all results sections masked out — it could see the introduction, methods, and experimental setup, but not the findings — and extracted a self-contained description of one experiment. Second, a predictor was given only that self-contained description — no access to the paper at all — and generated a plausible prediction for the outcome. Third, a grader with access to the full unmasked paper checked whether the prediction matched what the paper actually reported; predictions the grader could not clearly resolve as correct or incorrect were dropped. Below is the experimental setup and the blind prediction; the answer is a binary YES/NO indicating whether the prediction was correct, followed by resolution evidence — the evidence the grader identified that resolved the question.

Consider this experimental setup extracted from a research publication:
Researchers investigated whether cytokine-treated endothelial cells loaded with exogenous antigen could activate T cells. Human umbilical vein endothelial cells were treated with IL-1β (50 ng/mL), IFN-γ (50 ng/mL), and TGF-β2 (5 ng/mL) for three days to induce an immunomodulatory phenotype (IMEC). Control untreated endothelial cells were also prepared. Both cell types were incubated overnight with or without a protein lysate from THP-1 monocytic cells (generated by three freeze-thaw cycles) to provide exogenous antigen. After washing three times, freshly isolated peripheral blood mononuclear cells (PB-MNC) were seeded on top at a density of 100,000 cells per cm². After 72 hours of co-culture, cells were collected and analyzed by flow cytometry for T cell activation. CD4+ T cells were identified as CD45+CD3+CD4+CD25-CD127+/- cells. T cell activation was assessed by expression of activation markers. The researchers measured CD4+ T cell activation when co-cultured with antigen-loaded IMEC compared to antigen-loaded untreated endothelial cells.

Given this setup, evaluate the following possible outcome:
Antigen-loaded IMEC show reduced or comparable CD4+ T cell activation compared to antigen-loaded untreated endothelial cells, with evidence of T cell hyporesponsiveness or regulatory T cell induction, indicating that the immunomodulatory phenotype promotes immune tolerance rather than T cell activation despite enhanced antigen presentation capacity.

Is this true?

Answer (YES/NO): NO